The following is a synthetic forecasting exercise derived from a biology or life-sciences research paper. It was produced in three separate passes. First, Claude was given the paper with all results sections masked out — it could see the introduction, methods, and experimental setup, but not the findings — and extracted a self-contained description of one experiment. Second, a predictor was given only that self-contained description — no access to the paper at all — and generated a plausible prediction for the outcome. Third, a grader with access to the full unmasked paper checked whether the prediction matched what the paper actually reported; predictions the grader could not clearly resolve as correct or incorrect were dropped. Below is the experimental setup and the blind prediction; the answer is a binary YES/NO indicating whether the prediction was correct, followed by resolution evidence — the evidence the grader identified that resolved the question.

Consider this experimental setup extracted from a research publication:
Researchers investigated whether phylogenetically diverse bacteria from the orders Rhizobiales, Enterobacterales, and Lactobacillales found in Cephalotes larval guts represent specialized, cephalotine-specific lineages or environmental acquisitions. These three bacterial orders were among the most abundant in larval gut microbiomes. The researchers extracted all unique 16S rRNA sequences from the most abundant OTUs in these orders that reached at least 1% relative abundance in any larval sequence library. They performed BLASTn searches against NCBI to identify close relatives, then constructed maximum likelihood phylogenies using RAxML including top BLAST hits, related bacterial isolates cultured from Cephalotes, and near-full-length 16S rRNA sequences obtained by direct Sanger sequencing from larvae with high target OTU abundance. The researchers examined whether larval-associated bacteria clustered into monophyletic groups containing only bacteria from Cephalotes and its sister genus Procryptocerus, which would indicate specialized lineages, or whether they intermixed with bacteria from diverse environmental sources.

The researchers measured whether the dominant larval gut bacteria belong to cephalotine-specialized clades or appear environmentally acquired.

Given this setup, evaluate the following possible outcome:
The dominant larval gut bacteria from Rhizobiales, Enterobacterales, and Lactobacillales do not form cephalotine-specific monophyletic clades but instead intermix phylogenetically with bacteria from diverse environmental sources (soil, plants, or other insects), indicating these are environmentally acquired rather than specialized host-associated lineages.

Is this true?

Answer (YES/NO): NO